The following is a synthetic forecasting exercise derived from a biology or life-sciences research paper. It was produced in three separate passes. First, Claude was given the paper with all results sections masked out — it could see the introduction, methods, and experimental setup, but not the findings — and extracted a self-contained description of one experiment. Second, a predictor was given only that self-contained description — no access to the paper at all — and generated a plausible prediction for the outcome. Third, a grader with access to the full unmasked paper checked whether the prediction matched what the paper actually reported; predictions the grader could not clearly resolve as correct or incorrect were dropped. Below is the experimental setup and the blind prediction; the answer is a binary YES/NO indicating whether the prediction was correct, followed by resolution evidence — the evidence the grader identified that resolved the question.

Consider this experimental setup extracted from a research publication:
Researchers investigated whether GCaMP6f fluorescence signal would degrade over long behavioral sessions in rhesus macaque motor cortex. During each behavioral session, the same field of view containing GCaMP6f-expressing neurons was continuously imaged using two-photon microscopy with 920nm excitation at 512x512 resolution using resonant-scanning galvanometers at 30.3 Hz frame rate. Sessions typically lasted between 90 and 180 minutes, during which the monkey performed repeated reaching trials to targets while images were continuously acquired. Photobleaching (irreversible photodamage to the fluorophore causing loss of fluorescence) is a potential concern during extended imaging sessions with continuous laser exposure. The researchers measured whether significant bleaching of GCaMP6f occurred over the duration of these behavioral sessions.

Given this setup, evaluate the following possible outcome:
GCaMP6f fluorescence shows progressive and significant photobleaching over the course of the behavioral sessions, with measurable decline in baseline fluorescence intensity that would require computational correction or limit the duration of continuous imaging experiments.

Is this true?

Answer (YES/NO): NO